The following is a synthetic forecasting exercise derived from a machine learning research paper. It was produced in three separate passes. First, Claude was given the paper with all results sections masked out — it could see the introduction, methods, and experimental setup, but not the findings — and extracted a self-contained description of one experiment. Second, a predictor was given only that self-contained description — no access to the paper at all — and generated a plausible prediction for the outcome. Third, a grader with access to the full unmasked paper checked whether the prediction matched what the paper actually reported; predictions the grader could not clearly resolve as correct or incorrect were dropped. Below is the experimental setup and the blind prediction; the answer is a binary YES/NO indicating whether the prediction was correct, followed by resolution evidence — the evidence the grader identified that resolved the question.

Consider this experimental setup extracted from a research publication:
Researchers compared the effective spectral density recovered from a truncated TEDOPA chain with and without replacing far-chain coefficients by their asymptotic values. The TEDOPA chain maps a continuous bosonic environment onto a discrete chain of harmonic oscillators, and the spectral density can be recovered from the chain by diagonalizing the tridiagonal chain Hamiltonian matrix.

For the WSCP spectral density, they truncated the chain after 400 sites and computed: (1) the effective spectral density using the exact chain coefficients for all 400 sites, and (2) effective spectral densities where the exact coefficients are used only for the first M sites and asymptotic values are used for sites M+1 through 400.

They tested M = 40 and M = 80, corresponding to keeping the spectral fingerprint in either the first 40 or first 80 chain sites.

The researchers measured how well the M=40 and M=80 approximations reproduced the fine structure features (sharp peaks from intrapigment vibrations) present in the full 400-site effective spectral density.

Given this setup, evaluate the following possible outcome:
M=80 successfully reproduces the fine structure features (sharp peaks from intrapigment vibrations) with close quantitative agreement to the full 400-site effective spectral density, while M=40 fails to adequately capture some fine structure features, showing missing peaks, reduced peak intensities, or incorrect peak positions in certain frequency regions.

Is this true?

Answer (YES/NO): YES